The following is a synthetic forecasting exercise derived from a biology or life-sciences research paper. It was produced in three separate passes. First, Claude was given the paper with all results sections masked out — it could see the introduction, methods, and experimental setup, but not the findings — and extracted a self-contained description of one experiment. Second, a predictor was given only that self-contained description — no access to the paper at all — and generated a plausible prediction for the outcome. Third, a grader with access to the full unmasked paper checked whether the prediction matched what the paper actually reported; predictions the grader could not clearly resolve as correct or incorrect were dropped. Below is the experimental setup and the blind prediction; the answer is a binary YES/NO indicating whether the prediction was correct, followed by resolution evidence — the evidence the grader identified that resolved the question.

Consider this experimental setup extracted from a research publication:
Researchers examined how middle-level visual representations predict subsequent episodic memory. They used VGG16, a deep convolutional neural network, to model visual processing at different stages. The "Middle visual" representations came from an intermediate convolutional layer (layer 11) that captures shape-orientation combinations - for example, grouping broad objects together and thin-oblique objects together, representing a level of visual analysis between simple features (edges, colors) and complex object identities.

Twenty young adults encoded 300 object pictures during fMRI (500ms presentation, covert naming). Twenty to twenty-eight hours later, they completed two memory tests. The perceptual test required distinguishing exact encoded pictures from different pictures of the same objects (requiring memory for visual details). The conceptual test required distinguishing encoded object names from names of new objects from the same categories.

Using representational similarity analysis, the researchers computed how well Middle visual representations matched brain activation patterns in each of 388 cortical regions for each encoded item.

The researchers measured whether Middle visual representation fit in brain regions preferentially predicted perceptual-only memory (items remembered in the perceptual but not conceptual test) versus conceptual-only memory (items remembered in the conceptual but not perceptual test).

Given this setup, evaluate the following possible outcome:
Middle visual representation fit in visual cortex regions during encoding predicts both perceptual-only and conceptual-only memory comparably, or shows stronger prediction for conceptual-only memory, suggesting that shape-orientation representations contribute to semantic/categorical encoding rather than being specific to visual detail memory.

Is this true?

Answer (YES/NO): NO